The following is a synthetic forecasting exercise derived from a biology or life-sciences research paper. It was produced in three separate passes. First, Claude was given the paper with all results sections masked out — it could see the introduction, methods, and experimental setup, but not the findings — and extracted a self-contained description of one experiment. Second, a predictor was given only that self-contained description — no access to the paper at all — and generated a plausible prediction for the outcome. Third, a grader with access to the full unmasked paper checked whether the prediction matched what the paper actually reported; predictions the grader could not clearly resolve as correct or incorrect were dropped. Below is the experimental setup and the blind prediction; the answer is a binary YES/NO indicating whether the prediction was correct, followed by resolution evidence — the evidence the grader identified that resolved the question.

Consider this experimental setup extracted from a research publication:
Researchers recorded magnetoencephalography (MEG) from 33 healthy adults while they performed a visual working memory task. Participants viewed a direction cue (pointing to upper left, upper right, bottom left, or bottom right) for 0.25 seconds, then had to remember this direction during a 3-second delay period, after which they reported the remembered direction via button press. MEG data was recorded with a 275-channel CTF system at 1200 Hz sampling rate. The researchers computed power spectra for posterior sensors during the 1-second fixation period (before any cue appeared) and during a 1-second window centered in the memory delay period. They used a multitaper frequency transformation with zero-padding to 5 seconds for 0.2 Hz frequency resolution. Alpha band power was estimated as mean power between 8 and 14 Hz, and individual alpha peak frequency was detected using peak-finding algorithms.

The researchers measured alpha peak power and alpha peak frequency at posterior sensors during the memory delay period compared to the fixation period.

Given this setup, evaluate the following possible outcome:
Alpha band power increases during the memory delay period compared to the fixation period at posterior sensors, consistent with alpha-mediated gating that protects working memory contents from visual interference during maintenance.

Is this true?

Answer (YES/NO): NO